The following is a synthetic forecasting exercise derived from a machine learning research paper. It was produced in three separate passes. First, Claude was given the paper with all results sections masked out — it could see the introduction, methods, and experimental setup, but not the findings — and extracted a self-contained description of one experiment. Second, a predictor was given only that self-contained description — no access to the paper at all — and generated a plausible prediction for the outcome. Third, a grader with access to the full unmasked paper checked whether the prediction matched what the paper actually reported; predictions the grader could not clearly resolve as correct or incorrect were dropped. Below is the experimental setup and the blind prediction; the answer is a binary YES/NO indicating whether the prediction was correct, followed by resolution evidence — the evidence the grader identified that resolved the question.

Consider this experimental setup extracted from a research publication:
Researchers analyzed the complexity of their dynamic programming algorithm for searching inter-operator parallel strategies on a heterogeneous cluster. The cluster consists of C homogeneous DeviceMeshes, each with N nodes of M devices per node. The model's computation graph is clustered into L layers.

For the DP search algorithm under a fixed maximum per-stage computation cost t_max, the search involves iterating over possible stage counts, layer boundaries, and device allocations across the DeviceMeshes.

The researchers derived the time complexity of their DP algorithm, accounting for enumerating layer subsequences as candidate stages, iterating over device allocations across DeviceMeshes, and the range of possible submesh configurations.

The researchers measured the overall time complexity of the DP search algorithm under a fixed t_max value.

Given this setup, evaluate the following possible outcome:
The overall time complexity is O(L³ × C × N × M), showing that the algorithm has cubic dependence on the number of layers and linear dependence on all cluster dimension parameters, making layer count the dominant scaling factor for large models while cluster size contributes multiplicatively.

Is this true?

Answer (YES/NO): NO